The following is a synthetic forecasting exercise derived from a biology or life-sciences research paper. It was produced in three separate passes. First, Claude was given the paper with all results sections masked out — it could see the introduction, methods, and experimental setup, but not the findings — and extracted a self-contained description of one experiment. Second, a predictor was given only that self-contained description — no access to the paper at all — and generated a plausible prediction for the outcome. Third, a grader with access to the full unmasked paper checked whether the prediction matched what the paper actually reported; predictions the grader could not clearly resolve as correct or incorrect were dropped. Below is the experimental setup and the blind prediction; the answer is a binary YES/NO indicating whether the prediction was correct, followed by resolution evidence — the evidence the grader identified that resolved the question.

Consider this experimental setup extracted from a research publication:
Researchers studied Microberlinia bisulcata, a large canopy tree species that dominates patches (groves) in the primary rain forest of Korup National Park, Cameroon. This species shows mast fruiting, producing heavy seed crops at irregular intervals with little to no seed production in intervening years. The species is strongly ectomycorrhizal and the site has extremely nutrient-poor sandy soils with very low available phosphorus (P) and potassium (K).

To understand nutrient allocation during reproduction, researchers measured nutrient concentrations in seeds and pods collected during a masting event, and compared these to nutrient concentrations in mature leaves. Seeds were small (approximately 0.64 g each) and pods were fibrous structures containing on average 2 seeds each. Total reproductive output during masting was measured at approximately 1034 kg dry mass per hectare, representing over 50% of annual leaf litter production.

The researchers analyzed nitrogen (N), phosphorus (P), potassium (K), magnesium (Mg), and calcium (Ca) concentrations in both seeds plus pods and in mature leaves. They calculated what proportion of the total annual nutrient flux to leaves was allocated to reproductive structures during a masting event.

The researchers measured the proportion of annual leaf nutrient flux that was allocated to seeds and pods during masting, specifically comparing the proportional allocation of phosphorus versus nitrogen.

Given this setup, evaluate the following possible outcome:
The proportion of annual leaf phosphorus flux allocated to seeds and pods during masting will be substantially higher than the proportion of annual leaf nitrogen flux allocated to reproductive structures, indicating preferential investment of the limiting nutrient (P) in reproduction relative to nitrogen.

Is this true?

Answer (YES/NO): YES